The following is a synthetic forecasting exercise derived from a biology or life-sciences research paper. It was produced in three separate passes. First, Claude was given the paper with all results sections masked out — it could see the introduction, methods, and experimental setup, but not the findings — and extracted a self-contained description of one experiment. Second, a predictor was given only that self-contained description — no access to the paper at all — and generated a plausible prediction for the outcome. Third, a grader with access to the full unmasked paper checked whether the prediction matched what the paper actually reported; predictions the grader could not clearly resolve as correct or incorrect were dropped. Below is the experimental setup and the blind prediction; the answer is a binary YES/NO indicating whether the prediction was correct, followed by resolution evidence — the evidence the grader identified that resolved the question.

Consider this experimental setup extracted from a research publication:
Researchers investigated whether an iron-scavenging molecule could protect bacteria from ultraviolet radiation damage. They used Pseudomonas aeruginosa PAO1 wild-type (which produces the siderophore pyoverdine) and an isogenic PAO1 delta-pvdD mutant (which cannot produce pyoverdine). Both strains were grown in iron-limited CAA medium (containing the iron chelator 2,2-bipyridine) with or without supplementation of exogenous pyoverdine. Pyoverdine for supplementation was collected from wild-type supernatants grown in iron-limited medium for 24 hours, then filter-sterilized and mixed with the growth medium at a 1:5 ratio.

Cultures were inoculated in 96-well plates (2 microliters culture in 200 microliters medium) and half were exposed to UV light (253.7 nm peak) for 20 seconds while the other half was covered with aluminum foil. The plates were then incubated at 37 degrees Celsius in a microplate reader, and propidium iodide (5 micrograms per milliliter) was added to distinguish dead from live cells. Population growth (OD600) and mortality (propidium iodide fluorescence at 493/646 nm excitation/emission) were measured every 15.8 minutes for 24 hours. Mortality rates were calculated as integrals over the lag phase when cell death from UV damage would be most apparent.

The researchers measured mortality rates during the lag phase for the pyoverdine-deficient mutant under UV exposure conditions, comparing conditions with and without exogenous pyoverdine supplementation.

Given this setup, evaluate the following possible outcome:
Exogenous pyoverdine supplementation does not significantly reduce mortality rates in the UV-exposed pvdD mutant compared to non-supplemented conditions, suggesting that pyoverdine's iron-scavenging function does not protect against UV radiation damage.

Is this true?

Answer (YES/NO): NO